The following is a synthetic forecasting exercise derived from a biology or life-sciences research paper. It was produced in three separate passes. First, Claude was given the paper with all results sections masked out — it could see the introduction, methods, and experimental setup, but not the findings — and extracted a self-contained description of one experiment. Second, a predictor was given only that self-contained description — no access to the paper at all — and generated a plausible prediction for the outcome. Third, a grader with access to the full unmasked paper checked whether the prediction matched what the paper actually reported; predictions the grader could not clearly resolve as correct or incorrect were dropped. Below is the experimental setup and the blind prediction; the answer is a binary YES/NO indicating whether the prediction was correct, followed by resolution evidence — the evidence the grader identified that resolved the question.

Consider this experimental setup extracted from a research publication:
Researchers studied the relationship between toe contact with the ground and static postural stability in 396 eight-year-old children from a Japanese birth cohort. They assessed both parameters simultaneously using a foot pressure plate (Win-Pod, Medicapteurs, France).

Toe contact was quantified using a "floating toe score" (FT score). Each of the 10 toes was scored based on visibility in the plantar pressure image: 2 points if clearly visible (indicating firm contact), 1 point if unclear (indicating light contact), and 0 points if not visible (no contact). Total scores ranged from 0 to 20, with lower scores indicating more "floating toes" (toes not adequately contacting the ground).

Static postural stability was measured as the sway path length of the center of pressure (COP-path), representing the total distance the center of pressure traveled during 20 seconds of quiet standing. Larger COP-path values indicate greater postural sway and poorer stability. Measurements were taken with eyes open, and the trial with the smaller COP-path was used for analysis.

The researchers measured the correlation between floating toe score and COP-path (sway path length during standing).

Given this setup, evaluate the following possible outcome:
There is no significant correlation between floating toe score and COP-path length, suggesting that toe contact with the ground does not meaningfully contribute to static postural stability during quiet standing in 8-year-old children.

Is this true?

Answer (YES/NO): NO